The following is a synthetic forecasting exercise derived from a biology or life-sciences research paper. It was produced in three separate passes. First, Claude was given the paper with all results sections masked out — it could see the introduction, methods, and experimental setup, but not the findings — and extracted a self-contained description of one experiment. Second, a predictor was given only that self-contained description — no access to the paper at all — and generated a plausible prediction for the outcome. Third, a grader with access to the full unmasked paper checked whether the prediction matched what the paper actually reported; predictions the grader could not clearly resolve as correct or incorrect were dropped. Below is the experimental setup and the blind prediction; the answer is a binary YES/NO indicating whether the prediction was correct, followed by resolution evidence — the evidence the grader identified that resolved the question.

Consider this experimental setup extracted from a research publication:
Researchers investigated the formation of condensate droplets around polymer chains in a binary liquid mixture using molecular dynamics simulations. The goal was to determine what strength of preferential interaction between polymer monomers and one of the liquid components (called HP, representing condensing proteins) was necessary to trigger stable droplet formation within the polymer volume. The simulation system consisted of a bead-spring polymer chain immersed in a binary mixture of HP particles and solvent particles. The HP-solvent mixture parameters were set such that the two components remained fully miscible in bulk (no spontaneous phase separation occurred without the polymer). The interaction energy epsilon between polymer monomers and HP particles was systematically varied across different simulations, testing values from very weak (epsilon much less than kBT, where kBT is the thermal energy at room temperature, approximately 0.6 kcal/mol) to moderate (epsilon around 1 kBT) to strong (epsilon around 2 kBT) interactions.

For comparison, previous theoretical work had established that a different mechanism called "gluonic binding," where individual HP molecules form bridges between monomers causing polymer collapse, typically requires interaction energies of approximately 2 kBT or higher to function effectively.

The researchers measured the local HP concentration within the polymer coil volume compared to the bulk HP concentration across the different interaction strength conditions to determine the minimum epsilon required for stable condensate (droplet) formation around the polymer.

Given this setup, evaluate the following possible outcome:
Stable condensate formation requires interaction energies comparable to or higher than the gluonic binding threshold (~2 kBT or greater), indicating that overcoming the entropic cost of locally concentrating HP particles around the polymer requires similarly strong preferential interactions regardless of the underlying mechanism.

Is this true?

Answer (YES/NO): NO